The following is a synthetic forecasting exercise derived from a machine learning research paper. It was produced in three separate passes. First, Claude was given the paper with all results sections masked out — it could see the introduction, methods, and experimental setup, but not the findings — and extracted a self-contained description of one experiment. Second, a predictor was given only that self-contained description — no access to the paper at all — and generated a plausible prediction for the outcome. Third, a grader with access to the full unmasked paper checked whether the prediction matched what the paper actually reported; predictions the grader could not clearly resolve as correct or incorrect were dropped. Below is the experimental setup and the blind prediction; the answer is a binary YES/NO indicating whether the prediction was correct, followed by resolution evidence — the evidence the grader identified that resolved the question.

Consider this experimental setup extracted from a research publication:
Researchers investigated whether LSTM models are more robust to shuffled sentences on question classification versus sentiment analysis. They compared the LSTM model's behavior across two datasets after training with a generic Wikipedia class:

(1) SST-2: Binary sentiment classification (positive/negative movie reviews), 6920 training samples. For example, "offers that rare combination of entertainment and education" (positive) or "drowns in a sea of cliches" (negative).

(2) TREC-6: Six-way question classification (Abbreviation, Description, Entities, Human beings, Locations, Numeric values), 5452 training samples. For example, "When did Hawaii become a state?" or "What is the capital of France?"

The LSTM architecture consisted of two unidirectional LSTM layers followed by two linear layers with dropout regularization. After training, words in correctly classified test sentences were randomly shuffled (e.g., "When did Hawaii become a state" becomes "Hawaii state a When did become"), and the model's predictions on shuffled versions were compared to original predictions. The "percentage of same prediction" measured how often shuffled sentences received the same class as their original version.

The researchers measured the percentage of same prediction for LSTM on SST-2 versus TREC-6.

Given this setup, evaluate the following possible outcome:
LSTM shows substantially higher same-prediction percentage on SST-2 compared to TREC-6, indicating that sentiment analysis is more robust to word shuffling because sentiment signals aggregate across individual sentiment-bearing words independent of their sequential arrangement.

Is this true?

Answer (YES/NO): YES